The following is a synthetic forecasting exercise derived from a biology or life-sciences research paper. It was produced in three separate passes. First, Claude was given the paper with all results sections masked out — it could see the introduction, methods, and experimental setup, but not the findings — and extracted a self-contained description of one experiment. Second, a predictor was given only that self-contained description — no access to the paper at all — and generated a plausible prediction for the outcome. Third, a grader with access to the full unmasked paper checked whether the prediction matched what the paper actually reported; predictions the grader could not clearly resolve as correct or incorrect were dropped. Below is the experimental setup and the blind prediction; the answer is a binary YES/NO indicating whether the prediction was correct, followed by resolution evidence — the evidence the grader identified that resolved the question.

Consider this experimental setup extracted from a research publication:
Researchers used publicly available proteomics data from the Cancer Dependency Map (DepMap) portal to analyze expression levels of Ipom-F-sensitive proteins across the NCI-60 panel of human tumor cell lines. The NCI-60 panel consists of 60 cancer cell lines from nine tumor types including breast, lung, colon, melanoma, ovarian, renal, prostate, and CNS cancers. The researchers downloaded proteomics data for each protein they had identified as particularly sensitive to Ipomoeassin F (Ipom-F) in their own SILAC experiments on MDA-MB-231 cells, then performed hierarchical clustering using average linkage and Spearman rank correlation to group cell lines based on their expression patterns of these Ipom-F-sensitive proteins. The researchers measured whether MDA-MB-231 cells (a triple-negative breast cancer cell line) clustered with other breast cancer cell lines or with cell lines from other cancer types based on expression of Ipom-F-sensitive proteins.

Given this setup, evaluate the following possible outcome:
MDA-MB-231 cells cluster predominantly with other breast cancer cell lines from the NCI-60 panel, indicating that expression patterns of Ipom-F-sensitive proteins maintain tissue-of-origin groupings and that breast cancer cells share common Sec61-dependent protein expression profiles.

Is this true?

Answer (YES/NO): NO